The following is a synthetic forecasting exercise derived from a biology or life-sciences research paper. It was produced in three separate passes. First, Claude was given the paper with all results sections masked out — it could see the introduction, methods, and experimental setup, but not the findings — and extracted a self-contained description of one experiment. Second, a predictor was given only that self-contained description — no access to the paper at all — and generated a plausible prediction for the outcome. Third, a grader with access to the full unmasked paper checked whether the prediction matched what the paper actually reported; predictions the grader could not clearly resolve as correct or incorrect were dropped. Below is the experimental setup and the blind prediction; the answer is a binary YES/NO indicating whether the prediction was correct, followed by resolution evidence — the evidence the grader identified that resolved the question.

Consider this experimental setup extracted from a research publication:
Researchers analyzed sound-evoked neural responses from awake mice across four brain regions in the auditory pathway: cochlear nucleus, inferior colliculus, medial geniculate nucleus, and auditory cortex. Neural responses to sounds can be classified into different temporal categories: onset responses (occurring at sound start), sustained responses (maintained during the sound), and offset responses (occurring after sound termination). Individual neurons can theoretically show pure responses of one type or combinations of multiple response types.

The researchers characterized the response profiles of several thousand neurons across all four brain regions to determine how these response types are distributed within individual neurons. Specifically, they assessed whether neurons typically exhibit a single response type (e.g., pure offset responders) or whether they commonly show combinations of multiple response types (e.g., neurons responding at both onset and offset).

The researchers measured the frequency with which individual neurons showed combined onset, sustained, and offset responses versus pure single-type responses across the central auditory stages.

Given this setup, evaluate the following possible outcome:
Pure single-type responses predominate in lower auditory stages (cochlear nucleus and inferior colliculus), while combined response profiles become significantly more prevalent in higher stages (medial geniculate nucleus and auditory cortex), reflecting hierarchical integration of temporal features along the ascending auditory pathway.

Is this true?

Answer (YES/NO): NO